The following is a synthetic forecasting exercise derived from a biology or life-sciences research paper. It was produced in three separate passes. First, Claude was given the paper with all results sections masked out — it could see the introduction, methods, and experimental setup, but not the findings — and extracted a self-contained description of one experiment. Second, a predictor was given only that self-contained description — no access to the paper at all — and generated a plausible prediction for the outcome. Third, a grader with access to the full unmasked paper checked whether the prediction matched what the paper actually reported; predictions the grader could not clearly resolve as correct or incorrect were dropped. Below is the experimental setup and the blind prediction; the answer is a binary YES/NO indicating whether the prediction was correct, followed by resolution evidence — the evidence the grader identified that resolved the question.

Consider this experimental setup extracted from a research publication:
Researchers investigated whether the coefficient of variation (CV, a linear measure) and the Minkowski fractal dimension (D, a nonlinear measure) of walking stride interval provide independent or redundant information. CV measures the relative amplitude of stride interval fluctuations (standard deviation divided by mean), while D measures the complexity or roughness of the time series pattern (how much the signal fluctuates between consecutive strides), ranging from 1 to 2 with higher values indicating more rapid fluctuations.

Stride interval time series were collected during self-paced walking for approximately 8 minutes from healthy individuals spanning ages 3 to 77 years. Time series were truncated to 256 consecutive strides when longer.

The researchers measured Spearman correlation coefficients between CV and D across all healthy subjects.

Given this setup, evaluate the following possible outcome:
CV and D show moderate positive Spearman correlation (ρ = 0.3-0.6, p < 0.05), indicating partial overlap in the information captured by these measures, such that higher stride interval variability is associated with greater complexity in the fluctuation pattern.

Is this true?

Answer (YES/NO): NO